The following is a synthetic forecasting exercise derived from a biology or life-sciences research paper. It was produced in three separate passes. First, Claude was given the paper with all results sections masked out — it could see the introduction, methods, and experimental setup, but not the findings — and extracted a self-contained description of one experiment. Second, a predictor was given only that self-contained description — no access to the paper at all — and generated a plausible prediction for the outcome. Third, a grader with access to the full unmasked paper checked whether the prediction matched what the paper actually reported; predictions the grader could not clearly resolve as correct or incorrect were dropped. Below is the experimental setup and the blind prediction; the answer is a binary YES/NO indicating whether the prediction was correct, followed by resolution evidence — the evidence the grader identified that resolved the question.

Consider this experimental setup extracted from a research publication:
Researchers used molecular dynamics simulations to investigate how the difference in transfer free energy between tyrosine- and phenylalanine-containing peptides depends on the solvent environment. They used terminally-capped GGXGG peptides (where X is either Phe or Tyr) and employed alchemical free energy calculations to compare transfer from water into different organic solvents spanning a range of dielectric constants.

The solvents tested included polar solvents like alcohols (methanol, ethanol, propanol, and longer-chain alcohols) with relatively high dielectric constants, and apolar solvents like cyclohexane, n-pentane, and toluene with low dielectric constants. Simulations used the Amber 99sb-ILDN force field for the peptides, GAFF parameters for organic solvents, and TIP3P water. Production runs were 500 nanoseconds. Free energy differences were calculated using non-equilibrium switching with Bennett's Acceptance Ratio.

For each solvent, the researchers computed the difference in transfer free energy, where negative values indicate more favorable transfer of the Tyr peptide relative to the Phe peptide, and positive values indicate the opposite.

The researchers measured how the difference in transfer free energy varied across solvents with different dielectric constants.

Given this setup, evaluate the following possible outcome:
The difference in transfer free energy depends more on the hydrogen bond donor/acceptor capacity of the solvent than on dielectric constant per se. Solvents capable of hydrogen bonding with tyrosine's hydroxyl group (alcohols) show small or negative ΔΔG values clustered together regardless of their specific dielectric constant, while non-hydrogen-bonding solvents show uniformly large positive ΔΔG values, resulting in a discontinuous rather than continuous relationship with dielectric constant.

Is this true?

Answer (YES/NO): NO